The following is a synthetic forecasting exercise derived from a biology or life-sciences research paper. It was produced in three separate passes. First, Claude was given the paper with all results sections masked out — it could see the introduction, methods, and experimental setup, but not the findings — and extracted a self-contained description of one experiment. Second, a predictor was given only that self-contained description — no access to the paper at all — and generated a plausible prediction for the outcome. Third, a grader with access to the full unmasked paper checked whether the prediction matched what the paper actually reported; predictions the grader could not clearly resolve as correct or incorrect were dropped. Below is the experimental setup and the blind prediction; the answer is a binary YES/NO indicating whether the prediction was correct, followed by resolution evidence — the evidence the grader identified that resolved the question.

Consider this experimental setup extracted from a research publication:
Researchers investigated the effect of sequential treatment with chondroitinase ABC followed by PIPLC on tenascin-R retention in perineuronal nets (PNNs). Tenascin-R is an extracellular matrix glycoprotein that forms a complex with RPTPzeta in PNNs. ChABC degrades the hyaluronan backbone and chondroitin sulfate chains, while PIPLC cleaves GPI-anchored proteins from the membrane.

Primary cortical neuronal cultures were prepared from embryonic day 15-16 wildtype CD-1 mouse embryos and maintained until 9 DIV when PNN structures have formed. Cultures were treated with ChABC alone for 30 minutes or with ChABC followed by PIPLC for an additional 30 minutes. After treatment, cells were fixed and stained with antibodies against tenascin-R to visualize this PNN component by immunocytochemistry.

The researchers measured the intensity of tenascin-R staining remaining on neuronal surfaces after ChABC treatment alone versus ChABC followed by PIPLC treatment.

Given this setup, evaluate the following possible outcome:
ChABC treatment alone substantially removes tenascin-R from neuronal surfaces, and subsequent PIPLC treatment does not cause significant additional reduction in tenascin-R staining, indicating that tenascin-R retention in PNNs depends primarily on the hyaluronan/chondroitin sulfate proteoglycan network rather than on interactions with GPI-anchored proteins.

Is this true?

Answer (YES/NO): NO